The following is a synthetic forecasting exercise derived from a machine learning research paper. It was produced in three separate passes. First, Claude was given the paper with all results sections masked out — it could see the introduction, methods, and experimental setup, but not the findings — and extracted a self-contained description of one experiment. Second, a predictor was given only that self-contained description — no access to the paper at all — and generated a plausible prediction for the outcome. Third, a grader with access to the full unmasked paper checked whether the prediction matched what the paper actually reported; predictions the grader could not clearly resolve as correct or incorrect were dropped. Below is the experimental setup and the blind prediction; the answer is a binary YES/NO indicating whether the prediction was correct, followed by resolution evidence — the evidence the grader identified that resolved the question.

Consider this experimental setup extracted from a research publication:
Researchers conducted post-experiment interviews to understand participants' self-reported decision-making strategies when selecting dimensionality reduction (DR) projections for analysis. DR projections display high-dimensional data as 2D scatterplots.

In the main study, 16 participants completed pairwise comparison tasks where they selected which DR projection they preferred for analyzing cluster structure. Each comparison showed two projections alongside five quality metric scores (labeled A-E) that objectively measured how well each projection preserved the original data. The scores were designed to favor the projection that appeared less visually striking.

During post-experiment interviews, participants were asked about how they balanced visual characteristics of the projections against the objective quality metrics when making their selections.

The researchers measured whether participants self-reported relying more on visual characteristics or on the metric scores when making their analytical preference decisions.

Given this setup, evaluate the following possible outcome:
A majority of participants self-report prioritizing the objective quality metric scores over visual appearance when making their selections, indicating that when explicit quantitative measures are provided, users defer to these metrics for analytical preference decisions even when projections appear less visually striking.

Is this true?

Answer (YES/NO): NO